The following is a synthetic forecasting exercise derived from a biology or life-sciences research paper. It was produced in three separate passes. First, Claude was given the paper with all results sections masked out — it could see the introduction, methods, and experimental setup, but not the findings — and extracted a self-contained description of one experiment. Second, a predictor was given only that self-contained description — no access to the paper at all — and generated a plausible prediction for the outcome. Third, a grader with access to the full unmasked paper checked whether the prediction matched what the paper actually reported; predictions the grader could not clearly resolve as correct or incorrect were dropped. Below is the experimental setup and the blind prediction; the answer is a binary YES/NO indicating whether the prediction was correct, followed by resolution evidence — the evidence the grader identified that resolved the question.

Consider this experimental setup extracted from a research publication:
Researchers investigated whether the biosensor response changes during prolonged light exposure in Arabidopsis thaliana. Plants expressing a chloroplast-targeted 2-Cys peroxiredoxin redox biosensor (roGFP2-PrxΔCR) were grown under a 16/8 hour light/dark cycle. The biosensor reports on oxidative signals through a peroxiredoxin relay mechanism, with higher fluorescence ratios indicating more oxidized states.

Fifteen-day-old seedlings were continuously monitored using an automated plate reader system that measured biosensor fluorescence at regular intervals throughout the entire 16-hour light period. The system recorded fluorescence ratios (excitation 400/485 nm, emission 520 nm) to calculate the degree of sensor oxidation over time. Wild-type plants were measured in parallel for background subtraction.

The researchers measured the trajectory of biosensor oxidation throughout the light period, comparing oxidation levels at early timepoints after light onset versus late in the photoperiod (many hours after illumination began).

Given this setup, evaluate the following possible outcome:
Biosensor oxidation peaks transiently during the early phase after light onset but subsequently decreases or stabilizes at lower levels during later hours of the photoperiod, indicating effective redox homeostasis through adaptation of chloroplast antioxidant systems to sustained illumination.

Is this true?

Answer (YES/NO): NO